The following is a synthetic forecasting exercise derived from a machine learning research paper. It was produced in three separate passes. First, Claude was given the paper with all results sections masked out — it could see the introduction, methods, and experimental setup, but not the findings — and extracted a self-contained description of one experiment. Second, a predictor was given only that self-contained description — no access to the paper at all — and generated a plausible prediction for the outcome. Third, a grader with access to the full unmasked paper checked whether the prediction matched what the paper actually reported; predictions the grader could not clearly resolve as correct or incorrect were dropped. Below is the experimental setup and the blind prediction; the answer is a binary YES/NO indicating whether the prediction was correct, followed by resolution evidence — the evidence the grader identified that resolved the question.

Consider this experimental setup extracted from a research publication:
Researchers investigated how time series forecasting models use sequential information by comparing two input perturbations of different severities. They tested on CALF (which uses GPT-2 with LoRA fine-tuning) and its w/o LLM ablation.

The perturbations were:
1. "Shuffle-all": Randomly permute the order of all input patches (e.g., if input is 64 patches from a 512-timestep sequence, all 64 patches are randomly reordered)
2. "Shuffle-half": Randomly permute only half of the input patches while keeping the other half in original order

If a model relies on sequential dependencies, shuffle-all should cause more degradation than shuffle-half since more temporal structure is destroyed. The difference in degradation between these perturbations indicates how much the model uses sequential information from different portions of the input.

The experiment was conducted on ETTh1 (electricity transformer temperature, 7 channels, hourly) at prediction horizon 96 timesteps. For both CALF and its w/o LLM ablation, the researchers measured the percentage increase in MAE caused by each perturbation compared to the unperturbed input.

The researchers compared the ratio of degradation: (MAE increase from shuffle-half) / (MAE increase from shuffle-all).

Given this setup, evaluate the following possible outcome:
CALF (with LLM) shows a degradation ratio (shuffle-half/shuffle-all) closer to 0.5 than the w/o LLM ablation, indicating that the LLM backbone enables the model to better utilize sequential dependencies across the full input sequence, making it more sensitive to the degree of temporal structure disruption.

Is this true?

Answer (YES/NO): NO